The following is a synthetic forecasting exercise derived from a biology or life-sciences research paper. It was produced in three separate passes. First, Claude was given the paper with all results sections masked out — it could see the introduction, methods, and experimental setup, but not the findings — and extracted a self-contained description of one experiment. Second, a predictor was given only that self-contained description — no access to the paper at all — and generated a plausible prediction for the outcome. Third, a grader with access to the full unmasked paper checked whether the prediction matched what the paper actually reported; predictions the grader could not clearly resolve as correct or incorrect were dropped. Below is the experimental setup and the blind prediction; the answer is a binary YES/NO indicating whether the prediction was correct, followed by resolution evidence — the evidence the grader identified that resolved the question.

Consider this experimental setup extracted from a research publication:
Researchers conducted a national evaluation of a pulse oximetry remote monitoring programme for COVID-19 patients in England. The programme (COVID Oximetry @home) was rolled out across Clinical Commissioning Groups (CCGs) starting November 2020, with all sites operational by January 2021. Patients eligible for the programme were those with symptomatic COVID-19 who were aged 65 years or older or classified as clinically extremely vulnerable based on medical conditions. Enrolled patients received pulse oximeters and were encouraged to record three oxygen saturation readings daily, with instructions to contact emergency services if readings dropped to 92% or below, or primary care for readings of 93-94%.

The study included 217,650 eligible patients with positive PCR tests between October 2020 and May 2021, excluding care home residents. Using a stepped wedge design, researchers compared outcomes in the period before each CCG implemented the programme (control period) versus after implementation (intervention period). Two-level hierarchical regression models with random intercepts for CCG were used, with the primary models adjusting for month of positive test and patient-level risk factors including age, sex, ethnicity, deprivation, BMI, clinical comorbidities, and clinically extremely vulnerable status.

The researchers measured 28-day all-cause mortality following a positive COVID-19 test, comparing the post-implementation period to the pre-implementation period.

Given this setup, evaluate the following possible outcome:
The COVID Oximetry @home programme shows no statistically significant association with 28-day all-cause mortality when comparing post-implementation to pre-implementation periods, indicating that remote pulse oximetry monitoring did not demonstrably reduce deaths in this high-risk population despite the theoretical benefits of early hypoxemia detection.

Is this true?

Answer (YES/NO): YES